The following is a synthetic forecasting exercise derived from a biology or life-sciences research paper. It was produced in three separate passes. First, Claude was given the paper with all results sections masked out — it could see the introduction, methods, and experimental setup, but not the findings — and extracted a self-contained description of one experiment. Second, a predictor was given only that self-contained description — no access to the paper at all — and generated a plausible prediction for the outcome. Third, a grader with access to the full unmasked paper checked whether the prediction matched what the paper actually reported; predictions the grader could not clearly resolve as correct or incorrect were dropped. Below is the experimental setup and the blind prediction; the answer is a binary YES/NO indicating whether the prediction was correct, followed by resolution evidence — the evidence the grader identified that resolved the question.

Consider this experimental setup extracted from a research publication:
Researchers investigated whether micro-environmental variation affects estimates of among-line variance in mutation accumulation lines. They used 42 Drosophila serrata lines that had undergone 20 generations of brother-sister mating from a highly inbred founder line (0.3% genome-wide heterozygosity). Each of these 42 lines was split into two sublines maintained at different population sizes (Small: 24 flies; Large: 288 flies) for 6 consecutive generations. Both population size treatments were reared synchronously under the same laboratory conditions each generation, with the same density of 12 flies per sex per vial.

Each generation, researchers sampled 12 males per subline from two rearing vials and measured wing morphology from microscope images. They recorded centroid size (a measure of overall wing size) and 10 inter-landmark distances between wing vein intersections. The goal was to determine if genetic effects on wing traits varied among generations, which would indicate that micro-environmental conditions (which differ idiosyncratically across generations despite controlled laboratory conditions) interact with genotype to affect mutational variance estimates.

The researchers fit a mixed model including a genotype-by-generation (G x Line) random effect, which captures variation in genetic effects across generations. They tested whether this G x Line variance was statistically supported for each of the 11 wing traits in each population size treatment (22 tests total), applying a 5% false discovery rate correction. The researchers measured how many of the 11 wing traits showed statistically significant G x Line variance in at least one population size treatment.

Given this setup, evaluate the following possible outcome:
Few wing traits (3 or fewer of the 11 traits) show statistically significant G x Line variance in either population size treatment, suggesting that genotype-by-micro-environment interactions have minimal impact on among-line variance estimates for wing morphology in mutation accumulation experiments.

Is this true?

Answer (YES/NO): YES